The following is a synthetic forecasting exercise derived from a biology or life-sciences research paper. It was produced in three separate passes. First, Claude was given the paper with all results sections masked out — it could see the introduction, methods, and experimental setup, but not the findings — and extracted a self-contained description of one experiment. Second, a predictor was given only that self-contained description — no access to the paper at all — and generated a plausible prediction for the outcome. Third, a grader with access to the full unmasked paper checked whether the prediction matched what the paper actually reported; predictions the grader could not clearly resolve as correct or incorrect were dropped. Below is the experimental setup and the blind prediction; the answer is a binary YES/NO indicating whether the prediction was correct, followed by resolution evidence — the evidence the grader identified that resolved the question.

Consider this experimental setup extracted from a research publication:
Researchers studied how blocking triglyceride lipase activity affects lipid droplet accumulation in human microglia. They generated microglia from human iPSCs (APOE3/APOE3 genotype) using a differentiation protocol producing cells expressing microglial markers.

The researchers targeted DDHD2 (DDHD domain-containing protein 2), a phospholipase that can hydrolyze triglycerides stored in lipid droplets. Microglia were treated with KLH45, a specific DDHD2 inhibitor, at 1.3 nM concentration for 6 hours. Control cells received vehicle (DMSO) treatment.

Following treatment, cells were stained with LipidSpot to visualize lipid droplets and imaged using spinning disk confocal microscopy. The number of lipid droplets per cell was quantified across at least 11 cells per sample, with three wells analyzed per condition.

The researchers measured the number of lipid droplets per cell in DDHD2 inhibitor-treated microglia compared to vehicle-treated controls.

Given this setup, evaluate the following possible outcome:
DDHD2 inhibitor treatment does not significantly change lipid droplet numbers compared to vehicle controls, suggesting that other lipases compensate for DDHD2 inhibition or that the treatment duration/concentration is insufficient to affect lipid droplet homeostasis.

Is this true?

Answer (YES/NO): NO